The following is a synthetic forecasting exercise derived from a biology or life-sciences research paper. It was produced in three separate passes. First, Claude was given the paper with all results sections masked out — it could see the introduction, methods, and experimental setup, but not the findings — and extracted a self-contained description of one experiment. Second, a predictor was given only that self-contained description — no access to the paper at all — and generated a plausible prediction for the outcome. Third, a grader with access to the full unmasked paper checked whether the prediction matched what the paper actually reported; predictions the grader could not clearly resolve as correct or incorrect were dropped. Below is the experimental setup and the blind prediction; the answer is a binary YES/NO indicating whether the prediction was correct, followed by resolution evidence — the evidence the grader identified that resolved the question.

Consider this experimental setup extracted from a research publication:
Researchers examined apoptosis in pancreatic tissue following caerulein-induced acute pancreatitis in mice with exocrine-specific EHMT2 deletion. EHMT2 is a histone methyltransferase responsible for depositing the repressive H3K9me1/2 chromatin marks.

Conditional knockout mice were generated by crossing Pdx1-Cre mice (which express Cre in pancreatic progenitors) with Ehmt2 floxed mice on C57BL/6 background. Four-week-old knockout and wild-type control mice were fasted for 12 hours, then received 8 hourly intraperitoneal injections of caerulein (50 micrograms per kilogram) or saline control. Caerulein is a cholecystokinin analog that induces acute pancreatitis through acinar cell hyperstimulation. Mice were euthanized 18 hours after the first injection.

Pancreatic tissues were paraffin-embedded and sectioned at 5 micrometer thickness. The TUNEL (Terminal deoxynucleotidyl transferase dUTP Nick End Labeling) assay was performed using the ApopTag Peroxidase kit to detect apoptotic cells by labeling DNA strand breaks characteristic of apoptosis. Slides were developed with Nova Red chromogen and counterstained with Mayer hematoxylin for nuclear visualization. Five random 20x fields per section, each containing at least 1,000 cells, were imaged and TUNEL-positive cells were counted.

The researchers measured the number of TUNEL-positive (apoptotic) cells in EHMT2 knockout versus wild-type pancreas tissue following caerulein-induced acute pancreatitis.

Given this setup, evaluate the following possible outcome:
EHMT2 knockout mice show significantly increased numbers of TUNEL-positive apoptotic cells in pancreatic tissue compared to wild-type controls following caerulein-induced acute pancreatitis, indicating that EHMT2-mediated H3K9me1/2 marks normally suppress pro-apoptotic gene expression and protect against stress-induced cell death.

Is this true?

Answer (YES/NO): YES